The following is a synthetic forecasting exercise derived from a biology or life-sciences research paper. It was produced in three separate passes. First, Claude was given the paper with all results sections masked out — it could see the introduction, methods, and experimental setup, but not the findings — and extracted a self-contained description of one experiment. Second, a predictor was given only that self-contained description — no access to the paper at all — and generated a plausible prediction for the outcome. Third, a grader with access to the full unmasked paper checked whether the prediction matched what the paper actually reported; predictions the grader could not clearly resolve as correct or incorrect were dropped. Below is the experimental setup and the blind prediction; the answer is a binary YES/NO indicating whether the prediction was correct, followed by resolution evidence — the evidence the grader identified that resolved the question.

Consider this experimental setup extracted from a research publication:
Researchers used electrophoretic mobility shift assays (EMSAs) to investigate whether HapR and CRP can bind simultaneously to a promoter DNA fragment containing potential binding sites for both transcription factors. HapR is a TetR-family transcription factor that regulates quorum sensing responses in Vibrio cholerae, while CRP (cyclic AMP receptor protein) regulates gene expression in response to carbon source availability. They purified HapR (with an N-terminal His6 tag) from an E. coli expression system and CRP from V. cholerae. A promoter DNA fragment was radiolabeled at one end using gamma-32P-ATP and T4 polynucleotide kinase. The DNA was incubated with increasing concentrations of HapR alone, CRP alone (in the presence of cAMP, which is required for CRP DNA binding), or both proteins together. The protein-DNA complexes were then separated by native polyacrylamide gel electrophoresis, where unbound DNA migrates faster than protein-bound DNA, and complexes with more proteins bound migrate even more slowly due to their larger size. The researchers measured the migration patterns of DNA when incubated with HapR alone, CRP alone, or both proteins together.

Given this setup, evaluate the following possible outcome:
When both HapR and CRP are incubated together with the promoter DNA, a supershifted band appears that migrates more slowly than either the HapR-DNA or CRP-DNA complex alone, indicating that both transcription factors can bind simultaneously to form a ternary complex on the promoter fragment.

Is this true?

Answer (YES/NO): YES